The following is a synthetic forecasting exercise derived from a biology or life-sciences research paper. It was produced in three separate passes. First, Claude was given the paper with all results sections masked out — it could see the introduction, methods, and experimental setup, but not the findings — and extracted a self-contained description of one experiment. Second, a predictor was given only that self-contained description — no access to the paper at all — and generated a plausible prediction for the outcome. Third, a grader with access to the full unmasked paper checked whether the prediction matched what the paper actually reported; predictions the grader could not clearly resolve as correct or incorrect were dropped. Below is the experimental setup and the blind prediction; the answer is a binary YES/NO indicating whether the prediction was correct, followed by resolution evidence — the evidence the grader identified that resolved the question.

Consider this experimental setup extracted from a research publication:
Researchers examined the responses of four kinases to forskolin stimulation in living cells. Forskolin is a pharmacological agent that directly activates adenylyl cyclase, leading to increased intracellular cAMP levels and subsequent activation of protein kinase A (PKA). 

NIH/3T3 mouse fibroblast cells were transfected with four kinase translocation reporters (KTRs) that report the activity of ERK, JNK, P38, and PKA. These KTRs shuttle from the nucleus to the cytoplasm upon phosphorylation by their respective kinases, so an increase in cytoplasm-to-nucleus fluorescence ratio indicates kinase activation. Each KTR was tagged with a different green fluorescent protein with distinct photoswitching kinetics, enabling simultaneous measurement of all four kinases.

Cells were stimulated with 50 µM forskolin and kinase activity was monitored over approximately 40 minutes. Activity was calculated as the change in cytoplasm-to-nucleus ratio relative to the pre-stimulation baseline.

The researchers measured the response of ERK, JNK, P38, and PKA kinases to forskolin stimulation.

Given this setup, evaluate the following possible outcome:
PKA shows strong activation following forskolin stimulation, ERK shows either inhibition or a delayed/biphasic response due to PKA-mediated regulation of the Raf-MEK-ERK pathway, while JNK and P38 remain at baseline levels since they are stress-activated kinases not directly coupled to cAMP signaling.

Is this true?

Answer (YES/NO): NO